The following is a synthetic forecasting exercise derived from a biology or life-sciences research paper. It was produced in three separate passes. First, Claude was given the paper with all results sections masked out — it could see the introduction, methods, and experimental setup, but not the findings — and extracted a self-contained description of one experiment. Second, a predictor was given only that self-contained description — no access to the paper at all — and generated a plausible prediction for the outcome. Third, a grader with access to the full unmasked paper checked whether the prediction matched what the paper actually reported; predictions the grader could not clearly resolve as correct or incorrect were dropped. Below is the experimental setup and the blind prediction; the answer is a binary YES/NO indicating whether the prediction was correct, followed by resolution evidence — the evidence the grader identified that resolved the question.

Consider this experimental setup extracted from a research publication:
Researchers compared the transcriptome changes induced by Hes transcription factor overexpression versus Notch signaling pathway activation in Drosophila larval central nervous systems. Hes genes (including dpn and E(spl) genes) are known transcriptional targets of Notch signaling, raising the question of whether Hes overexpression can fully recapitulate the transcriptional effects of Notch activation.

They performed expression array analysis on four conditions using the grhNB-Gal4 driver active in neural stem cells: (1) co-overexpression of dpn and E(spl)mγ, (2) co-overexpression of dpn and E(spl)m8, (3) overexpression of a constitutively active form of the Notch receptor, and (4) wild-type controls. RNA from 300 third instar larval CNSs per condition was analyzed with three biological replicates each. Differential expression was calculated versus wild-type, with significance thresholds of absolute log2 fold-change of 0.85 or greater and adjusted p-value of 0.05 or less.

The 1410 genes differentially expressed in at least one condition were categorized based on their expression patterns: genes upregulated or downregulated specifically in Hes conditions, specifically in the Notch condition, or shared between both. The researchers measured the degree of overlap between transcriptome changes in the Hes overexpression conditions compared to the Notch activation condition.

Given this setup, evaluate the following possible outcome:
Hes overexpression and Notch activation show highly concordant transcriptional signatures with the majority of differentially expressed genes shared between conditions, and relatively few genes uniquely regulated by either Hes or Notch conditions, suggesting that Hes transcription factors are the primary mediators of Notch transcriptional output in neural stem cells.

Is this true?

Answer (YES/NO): NO